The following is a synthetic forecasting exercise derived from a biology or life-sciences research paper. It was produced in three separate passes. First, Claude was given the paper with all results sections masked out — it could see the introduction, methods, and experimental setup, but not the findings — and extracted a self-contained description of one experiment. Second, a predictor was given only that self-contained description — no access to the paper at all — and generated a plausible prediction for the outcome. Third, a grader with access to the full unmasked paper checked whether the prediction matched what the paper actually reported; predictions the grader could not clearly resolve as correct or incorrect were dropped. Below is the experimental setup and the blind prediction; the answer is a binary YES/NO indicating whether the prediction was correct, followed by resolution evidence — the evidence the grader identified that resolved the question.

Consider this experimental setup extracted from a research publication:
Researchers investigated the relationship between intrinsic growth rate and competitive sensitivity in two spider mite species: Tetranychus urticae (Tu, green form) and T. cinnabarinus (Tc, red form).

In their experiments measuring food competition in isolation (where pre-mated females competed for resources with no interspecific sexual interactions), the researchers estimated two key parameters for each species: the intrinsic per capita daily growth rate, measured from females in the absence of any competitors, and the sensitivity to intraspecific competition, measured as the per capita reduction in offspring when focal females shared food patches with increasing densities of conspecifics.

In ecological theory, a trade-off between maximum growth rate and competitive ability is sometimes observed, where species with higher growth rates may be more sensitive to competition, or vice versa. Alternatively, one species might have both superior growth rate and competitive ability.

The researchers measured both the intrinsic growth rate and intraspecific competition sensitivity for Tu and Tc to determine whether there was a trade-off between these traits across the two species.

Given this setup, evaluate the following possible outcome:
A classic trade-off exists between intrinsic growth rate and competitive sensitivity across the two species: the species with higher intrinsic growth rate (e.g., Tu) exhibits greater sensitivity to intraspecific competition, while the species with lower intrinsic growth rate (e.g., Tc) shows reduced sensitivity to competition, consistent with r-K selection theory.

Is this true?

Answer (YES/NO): NO